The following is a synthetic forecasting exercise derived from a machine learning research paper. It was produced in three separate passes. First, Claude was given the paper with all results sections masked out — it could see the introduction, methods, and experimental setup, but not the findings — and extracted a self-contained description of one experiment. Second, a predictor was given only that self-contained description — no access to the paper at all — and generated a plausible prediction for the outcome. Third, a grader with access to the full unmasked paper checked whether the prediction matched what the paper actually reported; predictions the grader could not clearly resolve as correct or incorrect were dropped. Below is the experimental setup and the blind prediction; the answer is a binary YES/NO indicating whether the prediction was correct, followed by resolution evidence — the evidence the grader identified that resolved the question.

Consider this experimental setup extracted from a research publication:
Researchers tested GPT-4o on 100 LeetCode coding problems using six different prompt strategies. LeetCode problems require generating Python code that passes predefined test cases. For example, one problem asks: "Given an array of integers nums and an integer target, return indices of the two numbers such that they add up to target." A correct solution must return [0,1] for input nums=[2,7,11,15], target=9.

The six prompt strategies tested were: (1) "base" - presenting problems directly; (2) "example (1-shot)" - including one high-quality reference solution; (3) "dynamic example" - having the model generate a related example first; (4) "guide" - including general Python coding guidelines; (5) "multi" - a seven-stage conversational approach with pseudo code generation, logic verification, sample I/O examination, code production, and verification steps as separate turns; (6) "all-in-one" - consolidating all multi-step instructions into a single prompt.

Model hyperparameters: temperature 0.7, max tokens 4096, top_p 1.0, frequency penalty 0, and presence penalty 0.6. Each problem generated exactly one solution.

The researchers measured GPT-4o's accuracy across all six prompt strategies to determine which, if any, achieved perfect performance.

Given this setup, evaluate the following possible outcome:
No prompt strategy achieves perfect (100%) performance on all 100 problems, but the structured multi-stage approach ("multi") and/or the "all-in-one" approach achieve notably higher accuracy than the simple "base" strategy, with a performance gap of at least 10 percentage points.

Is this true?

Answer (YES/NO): NO